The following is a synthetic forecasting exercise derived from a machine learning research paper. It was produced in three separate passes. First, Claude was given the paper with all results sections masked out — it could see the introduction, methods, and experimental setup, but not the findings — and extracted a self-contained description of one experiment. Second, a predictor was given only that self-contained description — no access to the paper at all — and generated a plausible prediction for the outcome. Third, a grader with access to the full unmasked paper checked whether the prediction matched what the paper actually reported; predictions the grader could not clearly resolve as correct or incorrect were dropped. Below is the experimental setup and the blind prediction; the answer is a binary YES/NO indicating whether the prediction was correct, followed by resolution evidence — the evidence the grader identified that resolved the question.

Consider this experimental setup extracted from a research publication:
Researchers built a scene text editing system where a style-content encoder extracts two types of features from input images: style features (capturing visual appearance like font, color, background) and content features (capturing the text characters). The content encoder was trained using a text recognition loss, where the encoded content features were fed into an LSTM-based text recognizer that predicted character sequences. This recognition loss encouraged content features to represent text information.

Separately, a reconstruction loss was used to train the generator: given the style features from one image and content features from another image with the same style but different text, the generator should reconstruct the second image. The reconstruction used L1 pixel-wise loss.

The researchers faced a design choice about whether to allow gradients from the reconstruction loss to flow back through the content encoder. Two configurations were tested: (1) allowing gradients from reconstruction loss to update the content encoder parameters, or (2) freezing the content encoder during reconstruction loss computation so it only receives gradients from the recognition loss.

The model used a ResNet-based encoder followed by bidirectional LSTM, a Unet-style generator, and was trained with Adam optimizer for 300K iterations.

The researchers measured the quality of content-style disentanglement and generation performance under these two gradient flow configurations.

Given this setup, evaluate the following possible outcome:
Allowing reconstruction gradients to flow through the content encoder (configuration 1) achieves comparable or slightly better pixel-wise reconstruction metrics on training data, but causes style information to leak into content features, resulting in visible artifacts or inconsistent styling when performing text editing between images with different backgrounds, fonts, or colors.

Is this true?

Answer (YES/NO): NO